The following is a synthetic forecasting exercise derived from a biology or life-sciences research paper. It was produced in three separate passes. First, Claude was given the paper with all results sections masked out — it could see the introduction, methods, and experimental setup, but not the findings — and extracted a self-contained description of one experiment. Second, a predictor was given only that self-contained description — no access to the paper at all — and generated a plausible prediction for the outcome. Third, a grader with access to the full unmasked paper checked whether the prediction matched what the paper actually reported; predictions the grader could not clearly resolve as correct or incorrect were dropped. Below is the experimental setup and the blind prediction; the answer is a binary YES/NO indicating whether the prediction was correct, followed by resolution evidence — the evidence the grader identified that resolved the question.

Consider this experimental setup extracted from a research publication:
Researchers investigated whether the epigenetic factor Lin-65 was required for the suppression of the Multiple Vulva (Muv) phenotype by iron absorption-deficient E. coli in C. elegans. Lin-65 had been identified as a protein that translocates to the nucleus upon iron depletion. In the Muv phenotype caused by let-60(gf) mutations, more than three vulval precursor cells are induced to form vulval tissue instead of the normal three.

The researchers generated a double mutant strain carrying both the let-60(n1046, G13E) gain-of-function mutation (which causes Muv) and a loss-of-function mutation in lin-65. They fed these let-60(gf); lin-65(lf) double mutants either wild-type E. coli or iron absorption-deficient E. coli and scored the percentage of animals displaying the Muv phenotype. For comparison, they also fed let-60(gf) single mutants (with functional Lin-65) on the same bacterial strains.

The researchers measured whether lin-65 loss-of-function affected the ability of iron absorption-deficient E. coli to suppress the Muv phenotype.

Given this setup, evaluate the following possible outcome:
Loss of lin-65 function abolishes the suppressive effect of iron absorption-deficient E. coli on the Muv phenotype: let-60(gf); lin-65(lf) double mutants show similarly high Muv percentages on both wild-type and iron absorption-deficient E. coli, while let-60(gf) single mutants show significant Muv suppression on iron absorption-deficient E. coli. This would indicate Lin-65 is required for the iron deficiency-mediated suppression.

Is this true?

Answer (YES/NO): NO